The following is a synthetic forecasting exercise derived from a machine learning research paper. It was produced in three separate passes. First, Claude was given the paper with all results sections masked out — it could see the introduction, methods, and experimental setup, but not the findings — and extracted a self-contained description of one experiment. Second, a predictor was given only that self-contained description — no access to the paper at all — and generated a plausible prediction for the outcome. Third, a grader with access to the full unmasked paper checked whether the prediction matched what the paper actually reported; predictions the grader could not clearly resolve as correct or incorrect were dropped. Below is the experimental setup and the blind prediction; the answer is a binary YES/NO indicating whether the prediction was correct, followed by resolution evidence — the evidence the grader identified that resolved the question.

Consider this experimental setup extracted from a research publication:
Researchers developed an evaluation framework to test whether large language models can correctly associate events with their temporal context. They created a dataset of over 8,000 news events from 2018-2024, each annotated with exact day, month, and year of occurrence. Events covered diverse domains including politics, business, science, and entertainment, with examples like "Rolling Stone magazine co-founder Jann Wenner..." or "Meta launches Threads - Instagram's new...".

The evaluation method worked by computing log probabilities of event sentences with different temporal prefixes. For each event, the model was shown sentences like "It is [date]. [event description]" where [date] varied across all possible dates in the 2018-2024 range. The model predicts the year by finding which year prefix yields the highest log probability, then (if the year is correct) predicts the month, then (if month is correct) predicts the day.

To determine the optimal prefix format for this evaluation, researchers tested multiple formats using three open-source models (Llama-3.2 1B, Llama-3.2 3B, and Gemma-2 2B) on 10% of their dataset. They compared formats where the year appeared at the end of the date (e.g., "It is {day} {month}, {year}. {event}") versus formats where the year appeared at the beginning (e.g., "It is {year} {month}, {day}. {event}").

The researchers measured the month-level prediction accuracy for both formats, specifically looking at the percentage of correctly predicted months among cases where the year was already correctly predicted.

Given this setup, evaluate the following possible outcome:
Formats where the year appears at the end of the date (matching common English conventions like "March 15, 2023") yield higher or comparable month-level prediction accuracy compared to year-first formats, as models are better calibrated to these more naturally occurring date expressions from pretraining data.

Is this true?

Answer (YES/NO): YES